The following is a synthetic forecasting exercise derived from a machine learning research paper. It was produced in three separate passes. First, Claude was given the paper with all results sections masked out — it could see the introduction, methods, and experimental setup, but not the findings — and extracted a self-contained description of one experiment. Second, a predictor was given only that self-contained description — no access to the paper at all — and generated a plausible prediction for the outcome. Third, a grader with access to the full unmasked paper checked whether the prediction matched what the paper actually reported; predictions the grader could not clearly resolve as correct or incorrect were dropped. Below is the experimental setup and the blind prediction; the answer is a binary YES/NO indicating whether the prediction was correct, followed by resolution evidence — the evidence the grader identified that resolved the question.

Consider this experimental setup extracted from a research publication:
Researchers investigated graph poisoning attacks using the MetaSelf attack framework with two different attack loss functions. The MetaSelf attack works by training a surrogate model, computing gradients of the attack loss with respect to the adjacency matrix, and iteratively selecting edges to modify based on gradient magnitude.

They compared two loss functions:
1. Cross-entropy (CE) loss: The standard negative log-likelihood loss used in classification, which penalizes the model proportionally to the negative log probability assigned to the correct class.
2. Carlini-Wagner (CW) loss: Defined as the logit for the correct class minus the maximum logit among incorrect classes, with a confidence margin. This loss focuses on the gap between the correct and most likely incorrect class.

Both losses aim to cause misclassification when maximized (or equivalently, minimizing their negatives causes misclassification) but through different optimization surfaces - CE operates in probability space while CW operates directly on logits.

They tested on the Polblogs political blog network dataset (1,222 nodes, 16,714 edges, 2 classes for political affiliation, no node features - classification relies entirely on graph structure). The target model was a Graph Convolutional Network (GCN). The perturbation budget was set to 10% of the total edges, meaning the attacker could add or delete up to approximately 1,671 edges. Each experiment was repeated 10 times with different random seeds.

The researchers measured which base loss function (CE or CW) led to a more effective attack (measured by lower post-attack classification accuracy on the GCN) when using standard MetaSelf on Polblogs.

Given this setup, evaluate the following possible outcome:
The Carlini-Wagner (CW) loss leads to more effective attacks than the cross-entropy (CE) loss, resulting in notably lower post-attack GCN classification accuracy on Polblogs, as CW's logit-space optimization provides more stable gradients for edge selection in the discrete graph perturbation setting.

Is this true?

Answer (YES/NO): NO